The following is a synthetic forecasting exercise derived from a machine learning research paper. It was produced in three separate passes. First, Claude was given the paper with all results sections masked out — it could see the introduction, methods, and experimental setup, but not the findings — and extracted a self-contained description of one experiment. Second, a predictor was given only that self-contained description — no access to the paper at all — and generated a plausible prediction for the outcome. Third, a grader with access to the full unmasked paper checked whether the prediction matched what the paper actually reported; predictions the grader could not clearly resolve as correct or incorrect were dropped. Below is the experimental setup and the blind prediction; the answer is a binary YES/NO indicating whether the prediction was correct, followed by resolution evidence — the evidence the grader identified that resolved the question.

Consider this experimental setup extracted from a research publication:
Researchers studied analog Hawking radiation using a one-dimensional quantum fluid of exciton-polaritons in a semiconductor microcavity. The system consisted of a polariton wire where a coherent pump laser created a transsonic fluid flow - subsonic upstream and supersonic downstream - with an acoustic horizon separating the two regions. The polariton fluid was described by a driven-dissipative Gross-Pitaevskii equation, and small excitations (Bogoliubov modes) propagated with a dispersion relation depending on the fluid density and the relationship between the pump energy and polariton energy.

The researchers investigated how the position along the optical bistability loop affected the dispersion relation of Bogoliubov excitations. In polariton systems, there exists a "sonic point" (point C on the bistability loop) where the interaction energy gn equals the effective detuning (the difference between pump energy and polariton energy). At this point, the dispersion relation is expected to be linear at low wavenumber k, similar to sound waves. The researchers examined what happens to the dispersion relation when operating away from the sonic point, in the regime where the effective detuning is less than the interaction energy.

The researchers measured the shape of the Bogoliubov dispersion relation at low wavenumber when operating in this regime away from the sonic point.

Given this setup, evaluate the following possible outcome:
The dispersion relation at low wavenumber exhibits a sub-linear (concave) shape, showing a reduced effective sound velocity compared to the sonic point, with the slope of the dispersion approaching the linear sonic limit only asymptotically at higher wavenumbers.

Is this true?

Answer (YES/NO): NO